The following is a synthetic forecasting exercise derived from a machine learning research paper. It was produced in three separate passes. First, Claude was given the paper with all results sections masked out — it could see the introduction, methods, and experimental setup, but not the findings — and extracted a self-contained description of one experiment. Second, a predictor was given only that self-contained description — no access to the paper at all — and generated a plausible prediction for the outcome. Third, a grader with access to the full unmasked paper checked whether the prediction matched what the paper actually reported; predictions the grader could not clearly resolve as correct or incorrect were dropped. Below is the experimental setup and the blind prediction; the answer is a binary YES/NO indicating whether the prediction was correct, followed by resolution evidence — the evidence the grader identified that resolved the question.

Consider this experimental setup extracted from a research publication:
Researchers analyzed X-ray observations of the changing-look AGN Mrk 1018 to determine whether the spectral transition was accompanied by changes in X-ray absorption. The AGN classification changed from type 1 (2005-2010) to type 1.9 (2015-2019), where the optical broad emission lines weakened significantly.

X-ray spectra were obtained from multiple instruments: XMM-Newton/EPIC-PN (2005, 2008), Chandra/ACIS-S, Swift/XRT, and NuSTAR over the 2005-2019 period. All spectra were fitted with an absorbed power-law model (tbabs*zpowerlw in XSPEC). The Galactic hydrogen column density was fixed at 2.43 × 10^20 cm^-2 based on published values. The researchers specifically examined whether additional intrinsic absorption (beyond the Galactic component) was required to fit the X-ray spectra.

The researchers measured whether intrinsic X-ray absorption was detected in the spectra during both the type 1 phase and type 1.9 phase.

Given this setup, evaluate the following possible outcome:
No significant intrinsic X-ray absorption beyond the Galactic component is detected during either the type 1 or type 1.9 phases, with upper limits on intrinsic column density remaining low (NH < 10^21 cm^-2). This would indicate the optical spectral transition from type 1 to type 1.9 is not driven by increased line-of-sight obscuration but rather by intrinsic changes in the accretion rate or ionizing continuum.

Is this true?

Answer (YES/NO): YES